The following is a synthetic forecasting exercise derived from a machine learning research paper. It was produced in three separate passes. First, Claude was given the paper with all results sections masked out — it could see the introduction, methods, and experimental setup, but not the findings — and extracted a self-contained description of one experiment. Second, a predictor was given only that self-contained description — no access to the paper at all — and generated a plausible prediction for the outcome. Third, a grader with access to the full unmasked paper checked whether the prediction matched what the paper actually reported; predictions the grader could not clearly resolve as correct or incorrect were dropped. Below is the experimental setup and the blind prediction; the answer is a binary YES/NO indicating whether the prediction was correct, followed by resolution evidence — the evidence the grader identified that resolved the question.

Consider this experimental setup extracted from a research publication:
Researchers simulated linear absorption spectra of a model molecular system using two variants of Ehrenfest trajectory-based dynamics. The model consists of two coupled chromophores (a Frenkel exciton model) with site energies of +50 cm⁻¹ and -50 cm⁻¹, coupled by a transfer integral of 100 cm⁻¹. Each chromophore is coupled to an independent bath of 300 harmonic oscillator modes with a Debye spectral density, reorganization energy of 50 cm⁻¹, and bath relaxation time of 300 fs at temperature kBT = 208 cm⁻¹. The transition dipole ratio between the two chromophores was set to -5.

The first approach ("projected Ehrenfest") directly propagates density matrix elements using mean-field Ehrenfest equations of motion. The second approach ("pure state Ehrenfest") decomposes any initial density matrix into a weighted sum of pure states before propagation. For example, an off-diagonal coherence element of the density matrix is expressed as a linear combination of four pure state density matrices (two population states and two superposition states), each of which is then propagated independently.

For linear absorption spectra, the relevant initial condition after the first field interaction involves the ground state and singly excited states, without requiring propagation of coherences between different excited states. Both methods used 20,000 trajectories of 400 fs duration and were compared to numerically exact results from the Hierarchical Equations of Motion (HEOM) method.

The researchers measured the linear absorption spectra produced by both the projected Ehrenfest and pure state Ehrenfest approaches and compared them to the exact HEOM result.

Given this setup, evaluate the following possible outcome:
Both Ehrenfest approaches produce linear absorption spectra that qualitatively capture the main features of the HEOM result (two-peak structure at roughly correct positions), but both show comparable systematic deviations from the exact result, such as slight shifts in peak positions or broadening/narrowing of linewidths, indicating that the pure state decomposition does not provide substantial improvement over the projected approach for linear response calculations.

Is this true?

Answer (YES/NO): NO